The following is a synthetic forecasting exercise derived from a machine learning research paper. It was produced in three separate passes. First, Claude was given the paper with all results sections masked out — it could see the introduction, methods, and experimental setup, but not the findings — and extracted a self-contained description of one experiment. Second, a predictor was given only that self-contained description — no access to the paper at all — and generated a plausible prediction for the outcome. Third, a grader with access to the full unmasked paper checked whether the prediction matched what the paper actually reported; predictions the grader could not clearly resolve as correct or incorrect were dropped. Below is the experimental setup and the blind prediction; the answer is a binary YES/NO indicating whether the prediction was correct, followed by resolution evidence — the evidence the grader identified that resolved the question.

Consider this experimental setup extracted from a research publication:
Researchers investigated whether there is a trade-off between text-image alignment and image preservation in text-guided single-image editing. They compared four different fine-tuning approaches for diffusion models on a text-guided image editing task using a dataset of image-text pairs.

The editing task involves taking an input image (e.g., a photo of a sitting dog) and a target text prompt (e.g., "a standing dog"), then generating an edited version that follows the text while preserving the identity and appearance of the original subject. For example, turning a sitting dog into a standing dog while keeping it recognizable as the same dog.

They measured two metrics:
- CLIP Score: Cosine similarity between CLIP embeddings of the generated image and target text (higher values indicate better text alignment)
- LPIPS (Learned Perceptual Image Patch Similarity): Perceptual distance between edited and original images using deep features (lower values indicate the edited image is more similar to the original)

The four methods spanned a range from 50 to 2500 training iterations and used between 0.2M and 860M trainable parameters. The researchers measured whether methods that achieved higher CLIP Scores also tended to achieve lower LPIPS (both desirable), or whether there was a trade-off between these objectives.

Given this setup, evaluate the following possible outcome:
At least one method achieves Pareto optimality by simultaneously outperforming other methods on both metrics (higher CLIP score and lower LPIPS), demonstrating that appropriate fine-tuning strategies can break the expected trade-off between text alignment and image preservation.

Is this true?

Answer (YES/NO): NO